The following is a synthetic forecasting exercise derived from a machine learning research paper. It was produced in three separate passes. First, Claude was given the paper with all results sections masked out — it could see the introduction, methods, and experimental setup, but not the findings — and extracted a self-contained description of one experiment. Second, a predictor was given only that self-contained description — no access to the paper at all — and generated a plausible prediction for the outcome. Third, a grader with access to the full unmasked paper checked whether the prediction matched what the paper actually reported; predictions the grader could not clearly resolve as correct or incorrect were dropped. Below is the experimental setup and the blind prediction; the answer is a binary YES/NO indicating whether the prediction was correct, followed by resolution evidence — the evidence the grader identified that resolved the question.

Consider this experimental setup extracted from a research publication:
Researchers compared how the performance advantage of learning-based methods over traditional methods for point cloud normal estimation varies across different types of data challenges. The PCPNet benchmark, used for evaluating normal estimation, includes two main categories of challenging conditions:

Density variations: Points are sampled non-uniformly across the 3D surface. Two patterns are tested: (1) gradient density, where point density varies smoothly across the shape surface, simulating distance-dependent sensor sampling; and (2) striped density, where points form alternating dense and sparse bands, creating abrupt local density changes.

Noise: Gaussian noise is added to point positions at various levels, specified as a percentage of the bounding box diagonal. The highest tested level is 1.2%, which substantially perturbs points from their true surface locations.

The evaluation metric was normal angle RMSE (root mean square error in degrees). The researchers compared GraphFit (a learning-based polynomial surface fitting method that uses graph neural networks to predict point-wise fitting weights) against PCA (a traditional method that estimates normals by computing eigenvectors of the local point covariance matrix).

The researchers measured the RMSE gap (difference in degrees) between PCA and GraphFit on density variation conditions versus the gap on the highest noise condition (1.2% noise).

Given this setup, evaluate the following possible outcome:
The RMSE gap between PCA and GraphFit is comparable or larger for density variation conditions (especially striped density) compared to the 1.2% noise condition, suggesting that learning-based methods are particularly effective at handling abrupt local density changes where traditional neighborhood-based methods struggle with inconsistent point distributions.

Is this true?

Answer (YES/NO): YES